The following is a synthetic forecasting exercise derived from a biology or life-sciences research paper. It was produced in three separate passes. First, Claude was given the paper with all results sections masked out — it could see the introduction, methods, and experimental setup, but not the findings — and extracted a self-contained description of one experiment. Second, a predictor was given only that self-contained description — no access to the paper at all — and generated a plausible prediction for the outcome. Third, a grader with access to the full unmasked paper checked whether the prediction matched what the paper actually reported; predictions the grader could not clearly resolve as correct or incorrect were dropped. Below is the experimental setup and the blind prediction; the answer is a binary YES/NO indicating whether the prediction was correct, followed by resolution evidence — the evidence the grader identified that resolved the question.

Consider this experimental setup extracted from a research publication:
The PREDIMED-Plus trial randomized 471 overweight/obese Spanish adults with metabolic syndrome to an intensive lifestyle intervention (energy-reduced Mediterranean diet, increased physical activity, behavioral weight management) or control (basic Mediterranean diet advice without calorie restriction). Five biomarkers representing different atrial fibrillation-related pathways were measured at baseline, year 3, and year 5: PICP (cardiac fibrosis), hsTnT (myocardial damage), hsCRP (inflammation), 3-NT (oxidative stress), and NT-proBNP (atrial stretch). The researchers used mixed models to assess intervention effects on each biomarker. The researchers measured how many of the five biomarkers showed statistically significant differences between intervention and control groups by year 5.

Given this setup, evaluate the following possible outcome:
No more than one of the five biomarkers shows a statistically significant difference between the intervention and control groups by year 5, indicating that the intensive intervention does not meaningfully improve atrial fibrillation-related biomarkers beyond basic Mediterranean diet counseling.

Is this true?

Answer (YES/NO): NO